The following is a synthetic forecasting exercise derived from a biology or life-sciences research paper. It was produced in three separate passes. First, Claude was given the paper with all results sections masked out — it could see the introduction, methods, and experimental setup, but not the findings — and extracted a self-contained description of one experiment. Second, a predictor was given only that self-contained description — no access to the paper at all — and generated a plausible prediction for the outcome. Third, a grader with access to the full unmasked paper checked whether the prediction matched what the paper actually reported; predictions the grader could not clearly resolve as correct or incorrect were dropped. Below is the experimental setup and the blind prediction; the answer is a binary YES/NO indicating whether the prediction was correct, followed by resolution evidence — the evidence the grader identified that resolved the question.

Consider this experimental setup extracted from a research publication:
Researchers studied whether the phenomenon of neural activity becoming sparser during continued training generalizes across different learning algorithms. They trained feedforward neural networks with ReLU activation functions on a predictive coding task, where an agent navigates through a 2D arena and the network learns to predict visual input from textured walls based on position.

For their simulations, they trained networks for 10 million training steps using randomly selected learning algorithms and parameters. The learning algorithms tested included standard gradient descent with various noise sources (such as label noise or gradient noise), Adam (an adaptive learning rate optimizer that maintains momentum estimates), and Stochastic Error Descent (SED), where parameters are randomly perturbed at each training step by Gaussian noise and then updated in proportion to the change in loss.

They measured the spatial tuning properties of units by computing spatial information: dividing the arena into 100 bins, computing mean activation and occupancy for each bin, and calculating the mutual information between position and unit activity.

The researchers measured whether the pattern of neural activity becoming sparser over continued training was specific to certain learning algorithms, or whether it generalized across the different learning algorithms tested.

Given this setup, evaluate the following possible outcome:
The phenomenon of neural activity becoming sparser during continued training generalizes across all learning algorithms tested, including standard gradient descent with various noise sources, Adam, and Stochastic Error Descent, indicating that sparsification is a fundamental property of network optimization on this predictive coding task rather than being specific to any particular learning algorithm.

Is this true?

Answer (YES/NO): YES